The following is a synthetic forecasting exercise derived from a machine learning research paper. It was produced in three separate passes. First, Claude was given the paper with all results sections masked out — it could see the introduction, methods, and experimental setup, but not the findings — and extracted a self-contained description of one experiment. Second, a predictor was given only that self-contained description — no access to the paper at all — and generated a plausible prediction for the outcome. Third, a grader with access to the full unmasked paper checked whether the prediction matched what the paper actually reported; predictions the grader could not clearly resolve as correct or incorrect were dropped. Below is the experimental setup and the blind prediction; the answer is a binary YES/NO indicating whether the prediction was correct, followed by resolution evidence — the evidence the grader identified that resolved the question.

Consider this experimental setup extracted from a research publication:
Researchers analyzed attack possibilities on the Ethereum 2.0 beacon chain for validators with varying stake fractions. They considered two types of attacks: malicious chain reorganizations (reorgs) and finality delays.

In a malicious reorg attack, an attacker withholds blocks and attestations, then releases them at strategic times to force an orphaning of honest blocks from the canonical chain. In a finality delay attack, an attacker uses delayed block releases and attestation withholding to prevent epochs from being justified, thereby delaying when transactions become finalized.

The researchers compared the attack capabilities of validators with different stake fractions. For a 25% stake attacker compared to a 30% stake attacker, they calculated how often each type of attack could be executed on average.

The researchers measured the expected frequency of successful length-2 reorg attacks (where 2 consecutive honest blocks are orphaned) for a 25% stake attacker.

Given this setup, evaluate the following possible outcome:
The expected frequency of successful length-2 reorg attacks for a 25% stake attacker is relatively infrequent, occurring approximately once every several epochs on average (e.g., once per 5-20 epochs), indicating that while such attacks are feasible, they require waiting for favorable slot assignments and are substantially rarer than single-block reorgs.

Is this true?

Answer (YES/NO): NO